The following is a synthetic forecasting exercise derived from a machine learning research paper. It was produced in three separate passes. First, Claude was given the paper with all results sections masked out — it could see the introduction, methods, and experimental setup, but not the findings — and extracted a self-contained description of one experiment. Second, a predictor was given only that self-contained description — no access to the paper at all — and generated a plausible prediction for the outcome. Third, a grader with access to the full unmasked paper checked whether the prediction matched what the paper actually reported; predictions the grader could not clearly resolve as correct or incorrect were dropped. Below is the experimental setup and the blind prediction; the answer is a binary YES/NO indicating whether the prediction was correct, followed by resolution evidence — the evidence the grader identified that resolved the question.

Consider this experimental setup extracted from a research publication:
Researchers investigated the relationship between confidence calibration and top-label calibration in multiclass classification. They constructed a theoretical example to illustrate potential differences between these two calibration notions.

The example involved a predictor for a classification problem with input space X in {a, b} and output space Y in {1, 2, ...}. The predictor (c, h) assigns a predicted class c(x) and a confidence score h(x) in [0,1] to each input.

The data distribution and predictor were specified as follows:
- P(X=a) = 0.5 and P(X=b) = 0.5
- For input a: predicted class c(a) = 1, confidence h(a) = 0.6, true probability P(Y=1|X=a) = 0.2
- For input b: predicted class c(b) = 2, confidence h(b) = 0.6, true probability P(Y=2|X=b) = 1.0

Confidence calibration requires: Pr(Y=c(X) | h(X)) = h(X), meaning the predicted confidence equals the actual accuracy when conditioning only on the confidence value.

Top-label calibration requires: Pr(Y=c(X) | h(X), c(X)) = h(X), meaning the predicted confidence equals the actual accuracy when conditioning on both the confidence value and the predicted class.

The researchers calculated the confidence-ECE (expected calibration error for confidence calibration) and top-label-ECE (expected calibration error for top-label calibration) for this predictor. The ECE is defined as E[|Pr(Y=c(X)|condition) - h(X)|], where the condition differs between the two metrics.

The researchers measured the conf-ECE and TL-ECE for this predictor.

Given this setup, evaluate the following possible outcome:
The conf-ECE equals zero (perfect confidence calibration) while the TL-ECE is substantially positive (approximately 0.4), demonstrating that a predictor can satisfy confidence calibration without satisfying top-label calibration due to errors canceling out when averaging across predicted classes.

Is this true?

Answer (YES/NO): YES